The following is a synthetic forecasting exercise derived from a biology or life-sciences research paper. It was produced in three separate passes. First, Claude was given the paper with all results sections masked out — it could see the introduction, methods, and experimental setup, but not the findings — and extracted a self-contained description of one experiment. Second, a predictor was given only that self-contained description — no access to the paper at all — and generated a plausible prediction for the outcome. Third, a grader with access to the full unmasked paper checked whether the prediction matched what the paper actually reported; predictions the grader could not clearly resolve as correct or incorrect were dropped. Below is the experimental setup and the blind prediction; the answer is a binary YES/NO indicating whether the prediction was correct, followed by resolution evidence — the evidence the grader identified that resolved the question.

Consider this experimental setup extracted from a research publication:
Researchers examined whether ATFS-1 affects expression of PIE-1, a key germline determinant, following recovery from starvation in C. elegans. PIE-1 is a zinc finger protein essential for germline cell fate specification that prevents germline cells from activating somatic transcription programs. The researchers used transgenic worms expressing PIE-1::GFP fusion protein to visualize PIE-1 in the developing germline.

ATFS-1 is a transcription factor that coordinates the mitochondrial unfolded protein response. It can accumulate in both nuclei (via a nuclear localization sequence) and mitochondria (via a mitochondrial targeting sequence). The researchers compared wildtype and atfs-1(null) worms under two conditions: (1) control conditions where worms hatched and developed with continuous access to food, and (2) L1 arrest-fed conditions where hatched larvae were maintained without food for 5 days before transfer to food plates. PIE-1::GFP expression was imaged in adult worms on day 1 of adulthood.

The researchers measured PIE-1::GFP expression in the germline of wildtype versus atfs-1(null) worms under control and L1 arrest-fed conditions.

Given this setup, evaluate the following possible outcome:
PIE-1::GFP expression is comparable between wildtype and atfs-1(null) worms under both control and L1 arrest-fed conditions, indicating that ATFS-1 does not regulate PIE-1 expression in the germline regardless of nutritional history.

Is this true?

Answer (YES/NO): NO